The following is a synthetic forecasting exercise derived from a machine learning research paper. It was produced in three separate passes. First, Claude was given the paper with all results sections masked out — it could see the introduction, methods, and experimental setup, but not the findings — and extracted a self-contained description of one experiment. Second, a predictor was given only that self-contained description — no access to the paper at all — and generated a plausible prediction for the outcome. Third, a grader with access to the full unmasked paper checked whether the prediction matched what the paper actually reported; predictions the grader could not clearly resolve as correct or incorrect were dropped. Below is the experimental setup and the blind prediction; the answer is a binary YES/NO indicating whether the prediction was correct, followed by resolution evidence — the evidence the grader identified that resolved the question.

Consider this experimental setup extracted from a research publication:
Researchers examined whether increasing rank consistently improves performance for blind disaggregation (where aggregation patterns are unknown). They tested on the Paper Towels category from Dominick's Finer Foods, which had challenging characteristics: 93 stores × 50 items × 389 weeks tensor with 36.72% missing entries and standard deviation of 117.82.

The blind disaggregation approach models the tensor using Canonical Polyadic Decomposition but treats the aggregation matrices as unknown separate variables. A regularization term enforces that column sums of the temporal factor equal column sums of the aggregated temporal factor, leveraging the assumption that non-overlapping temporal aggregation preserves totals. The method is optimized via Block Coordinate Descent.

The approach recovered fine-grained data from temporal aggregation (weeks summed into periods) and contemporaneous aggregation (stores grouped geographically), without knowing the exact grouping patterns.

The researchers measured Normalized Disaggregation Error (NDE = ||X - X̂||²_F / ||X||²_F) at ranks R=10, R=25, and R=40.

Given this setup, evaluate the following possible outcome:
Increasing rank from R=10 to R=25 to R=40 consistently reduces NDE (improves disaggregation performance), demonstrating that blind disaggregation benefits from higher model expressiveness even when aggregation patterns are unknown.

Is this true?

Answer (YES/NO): NO